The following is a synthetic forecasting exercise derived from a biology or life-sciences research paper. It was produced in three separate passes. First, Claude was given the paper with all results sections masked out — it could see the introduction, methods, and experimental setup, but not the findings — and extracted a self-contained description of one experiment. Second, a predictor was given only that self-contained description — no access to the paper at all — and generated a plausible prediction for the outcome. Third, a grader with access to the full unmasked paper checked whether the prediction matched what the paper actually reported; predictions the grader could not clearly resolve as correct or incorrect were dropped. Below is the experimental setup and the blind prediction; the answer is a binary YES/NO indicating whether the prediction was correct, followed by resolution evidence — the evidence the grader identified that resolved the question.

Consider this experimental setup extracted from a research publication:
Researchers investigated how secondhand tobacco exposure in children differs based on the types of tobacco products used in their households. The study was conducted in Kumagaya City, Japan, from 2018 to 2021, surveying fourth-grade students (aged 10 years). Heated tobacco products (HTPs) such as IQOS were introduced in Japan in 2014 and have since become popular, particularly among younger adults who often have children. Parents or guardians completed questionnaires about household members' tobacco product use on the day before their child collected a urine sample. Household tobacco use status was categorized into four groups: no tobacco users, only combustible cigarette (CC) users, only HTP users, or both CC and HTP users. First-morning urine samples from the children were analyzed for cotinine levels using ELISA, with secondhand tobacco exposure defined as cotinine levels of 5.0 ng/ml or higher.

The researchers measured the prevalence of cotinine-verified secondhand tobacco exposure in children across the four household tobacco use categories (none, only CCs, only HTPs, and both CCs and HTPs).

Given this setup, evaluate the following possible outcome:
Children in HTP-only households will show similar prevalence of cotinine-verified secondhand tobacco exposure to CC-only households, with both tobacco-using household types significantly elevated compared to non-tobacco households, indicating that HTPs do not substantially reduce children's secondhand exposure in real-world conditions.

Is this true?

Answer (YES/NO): NO